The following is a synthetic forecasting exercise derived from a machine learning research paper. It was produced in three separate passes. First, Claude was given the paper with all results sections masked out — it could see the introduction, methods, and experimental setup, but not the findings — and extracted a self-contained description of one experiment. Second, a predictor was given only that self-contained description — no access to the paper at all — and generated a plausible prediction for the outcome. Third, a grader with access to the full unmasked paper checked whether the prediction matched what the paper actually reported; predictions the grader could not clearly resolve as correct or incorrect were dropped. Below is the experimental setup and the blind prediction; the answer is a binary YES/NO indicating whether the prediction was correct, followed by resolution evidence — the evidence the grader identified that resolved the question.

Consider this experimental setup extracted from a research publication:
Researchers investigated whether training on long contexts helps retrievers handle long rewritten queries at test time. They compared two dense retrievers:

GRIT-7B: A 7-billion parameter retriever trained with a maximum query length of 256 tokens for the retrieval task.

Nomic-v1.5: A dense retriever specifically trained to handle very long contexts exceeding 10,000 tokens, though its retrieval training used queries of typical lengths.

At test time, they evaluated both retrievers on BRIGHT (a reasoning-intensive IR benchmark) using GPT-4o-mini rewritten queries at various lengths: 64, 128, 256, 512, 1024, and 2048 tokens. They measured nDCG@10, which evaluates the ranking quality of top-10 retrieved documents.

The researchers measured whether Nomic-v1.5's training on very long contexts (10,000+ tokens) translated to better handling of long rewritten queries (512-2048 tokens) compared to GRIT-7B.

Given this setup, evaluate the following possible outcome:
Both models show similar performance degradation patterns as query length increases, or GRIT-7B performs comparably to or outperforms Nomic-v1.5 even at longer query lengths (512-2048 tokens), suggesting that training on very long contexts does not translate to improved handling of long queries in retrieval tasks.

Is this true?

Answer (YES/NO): YES